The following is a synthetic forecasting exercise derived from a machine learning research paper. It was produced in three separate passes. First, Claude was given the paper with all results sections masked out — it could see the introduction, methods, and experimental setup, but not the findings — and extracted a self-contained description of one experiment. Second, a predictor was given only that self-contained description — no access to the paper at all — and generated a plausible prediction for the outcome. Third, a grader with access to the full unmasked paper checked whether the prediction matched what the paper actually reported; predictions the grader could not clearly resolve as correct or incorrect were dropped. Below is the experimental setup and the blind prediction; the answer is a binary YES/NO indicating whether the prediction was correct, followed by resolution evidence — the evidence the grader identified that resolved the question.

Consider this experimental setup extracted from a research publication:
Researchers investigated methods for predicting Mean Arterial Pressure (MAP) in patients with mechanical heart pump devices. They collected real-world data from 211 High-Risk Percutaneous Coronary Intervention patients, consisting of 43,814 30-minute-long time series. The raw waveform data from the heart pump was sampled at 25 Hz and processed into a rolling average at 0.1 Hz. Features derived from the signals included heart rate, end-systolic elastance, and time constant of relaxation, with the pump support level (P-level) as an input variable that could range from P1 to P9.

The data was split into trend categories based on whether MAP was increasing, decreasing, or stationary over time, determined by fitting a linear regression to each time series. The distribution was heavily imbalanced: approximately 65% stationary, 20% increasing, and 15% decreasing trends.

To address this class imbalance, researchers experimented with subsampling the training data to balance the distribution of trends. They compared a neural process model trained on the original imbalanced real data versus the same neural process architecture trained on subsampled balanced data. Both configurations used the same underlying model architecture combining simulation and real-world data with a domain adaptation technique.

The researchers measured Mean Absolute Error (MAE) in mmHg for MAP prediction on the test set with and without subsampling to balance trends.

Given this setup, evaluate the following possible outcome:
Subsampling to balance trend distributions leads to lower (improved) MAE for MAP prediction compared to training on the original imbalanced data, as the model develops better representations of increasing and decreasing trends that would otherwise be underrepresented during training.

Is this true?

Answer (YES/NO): NO